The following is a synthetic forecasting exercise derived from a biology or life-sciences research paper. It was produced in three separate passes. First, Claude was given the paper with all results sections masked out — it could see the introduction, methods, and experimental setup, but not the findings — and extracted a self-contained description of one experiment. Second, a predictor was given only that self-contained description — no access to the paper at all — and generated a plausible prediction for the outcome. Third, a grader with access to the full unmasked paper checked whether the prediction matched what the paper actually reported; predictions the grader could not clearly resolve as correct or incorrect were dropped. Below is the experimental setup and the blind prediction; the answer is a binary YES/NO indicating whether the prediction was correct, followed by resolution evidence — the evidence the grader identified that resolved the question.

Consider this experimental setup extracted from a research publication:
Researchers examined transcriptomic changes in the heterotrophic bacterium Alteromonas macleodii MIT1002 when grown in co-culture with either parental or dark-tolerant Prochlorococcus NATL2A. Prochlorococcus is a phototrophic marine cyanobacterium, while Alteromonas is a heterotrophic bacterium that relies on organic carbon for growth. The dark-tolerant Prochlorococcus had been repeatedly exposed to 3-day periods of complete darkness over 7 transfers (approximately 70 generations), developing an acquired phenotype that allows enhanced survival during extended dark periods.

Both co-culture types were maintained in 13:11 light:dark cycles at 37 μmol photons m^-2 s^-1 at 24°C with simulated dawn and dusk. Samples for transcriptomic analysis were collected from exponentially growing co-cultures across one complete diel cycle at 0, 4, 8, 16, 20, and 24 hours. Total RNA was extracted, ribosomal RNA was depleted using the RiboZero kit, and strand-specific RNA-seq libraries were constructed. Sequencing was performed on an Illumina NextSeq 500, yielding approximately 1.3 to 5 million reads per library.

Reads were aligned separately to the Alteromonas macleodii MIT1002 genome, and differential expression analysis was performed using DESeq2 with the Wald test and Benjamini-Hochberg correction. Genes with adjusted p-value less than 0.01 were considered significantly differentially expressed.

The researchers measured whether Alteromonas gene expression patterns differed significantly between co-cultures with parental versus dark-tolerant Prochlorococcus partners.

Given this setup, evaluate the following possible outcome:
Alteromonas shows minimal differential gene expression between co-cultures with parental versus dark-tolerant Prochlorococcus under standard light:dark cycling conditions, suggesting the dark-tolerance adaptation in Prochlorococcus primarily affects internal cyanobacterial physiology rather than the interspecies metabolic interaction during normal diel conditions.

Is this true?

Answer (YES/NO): NO